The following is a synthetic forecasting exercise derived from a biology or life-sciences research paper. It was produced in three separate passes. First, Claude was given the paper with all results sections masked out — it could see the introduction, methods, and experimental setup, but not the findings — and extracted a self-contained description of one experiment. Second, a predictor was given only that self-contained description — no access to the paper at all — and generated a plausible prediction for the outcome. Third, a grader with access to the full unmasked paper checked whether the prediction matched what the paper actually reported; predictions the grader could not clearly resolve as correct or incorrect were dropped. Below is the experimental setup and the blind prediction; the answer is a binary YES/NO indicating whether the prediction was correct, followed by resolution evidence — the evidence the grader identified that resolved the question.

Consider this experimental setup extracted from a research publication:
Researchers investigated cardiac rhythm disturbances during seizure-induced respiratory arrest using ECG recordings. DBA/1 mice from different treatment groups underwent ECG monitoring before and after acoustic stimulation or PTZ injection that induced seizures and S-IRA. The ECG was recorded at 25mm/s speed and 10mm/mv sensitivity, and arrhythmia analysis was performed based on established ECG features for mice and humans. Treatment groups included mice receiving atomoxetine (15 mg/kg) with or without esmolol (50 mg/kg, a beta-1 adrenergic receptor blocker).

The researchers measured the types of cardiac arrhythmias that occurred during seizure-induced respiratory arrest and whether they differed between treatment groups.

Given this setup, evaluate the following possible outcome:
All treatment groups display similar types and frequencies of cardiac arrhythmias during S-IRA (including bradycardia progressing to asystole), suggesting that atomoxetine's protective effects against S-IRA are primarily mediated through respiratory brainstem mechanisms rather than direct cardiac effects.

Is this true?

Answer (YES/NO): NO